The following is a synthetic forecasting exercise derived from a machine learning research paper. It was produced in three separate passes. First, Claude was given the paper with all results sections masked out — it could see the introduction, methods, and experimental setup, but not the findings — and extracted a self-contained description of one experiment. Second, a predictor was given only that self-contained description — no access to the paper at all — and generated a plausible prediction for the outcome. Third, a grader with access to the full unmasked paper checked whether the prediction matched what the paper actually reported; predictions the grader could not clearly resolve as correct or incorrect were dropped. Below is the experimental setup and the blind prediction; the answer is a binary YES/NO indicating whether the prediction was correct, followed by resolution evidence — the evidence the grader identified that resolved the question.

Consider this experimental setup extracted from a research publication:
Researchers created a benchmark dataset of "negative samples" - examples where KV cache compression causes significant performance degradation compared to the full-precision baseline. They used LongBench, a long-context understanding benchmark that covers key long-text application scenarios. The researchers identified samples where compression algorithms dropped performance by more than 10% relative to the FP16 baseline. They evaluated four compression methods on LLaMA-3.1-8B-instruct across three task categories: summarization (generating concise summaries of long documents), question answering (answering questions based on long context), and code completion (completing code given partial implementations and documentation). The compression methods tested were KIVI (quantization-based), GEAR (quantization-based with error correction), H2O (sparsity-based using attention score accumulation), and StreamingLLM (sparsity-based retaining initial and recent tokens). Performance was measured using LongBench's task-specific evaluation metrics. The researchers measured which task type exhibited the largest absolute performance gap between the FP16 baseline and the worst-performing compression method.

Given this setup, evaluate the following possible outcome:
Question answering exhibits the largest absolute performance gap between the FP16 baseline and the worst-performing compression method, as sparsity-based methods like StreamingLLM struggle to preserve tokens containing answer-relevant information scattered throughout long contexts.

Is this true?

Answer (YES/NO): NO